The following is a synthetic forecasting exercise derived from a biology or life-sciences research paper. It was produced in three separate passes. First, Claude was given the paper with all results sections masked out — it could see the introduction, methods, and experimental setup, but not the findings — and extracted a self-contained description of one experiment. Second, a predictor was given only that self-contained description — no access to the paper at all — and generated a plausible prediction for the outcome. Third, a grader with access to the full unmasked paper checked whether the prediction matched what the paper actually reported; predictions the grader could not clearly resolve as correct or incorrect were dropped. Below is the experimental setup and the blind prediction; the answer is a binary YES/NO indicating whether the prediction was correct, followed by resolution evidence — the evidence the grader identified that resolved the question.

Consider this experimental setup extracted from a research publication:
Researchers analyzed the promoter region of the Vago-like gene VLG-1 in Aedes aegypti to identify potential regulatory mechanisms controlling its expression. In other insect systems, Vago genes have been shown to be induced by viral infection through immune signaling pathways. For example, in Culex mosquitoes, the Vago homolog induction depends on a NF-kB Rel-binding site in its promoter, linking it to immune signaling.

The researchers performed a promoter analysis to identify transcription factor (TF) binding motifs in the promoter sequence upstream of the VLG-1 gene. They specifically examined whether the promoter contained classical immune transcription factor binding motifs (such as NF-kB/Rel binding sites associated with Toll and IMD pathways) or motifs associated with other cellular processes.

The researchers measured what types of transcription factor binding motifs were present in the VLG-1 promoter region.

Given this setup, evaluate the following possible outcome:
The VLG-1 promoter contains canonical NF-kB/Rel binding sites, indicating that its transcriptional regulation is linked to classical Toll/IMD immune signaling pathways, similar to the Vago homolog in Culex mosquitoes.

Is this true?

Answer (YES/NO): NO